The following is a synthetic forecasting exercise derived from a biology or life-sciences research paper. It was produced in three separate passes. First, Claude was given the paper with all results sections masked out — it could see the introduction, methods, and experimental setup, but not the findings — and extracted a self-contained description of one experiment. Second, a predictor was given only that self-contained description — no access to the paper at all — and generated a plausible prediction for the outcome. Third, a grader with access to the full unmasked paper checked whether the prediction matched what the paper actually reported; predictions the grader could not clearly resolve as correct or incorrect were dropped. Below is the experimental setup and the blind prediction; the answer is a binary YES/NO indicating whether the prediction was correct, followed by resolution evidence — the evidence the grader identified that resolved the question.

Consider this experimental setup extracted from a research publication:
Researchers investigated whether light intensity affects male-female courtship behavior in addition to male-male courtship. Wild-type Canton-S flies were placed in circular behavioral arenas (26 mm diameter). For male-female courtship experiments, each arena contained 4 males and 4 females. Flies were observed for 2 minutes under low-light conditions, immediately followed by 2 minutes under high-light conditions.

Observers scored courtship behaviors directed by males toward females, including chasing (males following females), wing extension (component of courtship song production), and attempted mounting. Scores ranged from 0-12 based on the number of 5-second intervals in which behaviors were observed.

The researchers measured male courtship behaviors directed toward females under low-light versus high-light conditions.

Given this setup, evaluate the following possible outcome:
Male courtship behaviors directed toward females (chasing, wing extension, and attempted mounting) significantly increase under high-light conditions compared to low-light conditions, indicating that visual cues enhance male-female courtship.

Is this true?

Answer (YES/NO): YES